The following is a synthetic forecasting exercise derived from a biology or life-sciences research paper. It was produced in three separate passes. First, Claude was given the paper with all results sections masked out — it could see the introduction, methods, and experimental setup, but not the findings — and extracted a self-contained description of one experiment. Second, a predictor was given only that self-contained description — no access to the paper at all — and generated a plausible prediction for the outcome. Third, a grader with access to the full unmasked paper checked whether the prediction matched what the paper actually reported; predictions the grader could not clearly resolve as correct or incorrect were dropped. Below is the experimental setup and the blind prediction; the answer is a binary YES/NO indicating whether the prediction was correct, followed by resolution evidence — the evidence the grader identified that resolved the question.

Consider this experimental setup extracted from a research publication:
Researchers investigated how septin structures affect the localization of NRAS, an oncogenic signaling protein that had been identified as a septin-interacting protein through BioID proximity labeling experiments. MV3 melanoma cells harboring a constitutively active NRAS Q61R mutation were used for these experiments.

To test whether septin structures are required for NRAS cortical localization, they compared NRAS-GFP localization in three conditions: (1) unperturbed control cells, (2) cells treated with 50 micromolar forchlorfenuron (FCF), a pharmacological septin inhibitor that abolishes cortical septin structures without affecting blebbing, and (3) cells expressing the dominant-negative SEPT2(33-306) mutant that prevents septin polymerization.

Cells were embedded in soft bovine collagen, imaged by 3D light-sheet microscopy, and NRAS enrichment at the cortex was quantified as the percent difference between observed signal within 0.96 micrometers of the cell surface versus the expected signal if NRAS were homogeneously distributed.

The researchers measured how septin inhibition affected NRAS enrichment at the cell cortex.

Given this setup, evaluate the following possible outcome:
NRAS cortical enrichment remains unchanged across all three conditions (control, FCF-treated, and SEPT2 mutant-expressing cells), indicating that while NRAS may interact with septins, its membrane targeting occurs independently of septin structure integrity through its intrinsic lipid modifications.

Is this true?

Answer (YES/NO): NO